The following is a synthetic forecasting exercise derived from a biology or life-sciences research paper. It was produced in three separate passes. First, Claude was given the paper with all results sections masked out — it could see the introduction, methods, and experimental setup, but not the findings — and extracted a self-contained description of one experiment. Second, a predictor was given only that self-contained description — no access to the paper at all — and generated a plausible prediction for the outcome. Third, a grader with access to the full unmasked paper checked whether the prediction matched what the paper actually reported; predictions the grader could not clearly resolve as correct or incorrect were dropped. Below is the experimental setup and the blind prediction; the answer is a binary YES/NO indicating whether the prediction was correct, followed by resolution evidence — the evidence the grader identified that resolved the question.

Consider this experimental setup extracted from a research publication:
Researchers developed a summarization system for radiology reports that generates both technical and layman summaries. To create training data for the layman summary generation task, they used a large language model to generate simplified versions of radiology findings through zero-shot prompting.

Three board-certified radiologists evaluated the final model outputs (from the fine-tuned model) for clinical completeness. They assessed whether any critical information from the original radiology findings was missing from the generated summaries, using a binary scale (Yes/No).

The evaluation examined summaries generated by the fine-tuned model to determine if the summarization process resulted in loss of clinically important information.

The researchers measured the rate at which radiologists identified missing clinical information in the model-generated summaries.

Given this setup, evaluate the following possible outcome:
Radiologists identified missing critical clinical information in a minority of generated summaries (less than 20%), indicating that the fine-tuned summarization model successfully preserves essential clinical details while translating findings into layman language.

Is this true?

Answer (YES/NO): YES